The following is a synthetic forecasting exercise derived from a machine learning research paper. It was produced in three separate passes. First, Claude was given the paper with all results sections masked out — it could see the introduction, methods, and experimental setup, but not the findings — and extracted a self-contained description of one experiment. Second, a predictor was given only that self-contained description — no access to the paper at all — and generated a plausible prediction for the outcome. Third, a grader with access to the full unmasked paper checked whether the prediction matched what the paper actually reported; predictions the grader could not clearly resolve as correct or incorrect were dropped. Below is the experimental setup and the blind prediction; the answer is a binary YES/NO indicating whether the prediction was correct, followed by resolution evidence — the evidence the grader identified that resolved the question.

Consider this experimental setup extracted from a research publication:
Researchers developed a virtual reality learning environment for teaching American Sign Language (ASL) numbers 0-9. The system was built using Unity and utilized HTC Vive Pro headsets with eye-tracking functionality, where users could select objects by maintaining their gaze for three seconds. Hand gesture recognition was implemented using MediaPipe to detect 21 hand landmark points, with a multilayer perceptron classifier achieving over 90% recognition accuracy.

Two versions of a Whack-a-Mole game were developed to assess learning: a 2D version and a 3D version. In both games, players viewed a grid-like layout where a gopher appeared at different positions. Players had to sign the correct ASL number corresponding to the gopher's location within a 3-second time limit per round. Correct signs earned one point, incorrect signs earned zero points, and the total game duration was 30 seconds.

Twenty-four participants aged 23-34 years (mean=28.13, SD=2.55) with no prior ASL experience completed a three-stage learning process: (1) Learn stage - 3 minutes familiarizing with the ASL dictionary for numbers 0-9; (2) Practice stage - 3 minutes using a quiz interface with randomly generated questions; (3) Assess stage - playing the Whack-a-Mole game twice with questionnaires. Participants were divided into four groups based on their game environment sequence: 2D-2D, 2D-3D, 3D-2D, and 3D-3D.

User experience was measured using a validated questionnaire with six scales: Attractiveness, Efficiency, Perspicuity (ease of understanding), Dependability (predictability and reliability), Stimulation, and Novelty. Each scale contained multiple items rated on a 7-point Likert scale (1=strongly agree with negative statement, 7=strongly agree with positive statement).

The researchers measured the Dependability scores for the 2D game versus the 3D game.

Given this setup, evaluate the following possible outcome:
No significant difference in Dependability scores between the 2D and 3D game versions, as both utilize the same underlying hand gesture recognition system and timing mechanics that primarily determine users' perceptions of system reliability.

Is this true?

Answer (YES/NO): YES